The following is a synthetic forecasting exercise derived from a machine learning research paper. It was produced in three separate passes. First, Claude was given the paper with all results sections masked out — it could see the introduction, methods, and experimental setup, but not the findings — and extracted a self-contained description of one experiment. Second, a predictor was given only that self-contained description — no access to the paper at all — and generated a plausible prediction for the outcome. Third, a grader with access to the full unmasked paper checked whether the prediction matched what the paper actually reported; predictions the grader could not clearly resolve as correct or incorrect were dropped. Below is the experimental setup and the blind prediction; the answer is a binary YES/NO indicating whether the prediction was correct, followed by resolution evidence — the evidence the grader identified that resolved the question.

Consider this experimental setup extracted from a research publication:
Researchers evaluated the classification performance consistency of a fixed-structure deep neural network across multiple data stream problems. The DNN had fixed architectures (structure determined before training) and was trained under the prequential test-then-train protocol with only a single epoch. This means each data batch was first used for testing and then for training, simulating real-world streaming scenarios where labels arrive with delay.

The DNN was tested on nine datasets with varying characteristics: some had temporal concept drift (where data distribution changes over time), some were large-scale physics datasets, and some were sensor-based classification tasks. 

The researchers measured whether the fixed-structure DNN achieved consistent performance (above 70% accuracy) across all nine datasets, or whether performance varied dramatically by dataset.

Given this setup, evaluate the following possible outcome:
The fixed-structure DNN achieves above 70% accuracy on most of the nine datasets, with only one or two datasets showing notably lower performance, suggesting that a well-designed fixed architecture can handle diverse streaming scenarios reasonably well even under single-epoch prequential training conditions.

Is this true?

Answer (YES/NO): YES